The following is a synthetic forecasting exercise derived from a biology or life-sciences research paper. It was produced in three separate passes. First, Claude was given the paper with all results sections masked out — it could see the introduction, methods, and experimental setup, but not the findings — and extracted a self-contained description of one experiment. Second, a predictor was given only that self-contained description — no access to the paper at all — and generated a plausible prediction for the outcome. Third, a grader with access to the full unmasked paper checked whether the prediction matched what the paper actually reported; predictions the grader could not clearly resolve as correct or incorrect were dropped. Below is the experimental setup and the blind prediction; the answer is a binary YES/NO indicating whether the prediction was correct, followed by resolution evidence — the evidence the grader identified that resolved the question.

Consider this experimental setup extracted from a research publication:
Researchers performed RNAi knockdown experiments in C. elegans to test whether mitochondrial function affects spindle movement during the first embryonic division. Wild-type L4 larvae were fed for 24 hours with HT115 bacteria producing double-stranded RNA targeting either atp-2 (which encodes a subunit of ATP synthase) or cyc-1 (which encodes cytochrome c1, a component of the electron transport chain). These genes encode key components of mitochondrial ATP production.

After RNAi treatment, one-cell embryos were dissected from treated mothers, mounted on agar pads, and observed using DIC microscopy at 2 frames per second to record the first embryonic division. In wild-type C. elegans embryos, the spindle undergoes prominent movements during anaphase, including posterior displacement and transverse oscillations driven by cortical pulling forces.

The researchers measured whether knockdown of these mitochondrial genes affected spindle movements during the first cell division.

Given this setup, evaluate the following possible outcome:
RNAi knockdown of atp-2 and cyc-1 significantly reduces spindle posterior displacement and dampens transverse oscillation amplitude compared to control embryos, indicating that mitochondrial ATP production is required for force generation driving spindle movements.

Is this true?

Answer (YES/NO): YES